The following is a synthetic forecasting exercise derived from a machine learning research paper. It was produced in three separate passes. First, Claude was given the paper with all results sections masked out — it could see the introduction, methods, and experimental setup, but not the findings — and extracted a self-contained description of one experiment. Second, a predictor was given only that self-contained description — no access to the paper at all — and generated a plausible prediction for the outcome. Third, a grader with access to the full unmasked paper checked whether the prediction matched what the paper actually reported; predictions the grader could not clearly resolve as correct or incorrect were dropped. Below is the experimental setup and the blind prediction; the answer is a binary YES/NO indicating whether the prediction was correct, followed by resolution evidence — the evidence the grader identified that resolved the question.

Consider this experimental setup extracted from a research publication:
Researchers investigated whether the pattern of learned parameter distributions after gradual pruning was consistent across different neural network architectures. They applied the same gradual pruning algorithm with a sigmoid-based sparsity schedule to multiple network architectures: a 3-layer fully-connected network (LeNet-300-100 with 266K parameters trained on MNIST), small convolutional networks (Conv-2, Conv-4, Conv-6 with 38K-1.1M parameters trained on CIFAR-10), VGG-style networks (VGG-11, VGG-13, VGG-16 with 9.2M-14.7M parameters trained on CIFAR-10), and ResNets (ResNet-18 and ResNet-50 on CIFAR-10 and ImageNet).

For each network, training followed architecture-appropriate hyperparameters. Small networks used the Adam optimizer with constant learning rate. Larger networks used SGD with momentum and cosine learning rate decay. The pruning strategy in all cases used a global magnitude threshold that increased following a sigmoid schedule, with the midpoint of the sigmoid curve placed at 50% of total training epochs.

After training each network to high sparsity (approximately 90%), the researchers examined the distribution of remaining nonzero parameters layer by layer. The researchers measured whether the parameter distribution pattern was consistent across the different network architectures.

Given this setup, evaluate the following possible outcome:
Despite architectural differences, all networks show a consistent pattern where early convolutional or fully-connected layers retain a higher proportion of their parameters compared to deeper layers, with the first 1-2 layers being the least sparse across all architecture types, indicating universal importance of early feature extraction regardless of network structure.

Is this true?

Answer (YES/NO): NO